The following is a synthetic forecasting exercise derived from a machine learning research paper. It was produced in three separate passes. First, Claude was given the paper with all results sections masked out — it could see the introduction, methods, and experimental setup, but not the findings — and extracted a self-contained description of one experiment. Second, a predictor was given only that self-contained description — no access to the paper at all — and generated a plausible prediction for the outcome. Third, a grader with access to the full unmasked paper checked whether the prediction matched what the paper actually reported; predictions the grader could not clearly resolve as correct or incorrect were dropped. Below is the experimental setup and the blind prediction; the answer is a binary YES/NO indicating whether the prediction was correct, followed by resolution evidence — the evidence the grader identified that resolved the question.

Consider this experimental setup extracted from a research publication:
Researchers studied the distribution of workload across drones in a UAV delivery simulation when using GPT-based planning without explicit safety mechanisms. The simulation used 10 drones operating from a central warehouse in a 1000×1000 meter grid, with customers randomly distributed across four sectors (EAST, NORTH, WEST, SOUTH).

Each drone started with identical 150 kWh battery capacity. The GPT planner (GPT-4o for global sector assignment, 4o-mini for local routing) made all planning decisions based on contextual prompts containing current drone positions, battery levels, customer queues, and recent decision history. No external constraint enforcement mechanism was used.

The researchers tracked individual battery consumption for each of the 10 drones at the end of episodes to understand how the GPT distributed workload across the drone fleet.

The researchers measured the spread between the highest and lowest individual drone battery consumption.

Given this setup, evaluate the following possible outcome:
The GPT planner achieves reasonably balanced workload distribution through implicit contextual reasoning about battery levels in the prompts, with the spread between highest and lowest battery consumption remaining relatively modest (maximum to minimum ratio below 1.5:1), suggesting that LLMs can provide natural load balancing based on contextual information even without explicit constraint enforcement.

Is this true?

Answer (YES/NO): NO